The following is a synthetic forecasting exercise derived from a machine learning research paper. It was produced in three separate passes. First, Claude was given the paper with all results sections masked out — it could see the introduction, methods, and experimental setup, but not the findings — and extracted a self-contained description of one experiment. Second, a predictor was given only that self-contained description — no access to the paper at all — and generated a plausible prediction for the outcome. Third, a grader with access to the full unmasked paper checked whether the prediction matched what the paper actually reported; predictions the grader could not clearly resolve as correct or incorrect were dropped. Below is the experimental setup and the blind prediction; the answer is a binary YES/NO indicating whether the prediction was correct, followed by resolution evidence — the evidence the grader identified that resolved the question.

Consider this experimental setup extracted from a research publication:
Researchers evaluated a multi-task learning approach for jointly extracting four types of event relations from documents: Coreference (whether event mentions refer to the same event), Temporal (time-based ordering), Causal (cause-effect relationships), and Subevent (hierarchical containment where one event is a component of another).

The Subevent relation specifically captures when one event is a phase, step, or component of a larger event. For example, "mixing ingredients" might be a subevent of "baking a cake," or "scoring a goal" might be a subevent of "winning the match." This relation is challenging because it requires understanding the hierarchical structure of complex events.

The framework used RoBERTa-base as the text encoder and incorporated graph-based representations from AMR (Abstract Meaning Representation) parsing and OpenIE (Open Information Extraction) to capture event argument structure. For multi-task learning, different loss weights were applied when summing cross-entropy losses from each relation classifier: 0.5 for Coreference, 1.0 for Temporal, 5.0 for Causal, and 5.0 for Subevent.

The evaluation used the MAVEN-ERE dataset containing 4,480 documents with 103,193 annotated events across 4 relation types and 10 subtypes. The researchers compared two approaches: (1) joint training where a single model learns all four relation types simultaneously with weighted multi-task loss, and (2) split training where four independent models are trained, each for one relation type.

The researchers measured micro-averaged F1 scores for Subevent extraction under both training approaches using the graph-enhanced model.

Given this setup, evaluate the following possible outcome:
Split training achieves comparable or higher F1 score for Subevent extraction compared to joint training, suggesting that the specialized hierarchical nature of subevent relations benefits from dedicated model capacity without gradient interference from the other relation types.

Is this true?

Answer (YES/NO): NO